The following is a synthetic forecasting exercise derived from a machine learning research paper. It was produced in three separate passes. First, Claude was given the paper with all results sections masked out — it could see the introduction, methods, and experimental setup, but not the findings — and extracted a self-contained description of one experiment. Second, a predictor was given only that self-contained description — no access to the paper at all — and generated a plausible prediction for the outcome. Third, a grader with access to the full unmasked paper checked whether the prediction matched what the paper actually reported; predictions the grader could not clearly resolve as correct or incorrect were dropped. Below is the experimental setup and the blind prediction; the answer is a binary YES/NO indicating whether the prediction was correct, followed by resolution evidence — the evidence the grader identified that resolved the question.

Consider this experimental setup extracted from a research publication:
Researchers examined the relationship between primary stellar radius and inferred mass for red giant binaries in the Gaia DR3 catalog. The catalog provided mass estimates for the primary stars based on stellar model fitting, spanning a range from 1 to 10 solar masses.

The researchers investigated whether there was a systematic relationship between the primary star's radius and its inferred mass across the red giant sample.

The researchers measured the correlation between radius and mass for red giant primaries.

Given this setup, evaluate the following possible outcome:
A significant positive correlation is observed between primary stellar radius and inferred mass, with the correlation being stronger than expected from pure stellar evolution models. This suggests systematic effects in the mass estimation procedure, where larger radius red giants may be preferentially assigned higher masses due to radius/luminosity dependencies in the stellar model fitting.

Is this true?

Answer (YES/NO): NO